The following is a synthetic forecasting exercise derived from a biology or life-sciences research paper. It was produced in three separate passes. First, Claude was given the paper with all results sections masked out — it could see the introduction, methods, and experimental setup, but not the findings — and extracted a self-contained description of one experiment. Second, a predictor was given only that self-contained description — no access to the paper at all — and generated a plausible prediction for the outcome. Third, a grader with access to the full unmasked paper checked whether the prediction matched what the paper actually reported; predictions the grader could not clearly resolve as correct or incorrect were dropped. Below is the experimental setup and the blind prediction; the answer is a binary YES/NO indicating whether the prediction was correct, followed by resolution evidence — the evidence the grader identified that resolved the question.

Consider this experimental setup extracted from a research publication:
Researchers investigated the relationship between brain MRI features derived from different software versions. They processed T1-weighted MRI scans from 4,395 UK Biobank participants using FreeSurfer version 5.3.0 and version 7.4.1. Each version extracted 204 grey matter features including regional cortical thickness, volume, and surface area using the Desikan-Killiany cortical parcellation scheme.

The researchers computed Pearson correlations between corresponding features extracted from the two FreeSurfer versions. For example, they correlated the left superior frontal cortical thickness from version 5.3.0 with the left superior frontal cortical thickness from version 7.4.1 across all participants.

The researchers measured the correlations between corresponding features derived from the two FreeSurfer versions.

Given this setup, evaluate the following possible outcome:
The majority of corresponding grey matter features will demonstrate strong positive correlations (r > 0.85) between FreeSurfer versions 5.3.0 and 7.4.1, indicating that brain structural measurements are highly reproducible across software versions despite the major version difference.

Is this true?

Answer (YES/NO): YES